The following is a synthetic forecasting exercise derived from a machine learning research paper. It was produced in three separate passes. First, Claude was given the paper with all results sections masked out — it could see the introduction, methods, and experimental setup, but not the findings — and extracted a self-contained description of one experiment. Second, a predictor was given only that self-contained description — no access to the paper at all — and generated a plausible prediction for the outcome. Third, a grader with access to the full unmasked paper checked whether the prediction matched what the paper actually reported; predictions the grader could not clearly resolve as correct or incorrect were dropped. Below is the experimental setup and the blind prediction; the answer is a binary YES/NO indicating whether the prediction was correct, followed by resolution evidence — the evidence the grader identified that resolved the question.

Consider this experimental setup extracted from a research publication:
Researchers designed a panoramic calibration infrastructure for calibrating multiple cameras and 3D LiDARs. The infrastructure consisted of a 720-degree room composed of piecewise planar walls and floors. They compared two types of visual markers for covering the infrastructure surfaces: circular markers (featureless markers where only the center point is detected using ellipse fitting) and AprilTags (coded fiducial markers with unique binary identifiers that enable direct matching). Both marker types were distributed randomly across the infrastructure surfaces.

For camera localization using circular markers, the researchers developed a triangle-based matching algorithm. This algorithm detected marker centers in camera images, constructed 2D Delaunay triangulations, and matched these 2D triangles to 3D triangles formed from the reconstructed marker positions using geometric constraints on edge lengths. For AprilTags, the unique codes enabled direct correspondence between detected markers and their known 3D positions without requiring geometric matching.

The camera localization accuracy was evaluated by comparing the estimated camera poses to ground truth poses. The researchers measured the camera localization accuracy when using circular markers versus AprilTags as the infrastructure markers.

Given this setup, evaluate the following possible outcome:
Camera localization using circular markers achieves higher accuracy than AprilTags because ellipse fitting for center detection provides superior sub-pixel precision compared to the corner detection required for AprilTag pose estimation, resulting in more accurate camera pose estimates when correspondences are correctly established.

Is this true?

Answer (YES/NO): YES